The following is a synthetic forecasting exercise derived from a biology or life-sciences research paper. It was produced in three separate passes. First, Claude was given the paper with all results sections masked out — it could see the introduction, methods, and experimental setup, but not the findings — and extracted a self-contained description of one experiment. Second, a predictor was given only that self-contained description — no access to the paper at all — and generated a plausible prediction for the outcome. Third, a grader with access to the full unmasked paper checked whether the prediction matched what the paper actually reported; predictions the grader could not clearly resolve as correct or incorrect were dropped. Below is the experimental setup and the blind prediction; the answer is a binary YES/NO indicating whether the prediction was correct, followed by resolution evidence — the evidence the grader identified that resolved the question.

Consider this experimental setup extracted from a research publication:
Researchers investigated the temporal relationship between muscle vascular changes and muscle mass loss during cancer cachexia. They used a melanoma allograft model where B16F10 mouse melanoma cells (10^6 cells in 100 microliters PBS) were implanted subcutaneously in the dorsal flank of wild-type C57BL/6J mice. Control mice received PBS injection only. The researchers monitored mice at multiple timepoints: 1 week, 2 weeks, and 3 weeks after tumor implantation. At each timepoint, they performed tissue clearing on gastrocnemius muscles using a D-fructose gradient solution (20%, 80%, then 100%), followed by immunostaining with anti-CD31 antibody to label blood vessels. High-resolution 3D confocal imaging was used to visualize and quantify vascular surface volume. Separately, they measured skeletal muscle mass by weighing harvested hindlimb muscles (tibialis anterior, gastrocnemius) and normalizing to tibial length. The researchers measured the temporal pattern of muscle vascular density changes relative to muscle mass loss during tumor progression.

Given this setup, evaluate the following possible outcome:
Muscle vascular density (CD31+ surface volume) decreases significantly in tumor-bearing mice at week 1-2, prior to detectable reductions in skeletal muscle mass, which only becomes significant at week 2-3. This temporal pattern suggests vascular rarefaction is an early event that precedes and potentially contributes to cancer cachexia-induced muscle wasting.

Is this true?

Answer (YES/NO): YES